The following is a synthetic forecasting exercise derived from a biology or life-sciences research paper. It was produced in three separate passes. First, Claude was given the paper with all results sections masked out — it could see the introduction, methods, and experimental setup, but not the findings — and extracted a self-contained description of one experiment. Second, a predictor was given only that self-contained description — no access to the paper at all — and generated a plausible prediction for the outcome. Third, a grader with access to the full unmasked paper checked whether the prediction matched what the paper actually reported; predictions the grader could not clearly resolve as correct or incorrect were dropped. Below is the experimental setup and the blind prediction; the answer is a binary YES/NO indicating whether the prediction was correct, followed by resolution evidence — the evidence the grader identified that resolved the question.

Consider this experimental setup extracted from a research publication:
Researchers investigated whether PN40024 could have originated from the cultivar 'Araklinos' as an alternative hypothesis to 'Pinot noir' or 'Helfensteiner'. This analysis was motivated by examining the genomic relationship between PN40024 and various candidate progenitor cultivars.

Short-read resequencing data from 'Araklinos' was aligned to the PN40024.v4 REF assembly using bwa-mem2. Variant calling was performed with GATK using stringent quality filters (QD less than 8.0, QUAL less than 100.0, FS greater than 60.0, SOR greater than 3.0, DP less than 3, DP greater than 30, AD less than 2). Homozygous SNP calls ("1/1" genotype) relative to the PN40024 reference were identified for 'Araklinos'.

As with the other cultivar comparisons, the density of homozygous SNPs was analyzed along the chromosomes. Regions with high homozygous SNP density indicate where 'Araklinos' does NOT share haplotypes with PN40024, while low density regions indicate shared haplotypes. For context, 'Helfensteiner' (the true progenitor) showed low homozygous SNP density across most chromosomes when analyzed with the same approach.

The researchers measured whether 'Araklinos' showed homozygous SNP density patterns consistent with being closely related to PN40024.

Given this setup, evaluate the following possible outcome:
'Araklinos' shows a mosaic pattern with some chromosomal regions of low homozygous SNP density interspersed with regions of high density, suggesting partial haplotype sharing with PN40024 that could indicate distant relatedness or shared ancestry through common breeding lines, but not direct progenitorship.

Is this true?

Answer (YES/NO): NO